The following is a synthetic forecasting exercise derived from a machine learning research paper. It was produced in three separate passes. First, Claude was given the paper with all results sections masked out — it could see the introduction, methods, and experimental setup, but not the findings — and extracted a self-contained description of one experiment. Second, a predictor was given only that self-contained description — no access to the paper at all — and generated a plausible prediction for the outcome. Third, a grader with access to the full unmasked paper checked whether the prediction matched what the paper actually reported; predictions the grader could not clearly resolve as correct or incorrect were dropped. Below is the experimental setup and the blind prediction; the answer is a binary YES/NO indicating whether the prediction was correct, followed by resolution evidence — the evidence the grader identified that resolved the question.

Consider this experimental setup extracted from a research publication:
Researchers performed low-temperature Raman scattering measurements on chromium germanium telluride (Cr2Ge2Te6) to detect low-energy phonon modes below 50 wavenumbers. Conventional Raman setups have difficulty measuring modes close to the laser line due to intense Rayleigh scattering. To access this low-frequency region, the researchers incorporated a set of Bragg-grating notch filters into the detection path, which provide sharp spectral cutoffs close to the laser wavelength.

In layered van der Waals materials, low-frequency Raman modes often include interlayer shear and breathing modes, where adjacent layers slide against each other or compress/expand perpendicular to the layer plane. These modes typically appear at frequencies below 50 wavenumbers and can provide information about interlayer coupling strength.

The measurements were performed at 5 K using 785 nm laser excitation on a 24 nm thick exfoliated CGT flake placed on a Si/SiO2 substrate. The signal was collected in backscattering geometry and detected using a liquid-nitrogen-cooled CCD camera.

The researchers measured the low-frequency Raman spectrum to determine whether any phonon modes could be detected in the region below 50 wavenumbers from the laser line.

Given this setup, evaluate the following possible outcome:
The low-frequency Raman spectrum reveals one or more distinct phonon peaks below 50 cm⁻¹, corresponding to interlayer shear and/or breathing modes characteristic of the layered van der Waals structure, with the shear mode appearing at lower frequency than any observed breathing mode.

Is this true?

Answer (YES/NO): NO